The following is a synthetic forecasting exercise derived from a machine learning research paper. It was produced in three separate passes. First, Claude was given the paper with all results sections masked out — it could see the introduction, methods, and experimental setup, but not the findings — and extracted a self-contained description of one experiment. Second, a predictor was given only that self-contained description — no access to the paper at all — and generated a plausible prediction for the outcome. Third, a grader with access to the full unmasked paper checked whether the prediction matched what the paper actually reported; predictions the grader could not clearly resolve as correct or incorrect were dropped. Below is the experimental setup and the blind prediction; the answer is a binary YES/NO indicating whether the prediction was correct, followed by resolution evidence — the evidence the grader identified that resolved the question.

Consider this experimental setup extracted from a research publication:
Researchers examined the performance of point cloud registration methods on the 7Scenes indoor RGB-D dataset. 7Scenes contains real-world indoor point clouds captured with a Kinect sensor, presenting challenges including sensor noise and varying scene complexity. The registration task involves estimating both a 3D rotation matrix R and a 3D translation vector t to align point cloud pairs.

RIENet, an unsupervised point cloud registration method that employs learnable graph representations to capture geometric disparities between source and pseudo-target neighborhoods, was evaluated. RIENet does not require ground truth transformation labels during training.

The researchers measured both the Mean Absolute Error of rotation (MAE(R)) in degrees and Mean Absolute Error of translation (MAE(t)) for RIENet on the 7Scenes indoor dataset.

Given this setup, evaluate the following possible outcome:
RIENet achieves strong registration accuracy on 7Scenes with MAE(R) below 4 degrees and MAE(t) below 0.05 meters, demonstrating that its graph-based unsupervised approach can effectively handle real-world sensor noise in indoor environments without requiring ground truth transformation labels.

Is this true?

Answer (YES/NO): YES